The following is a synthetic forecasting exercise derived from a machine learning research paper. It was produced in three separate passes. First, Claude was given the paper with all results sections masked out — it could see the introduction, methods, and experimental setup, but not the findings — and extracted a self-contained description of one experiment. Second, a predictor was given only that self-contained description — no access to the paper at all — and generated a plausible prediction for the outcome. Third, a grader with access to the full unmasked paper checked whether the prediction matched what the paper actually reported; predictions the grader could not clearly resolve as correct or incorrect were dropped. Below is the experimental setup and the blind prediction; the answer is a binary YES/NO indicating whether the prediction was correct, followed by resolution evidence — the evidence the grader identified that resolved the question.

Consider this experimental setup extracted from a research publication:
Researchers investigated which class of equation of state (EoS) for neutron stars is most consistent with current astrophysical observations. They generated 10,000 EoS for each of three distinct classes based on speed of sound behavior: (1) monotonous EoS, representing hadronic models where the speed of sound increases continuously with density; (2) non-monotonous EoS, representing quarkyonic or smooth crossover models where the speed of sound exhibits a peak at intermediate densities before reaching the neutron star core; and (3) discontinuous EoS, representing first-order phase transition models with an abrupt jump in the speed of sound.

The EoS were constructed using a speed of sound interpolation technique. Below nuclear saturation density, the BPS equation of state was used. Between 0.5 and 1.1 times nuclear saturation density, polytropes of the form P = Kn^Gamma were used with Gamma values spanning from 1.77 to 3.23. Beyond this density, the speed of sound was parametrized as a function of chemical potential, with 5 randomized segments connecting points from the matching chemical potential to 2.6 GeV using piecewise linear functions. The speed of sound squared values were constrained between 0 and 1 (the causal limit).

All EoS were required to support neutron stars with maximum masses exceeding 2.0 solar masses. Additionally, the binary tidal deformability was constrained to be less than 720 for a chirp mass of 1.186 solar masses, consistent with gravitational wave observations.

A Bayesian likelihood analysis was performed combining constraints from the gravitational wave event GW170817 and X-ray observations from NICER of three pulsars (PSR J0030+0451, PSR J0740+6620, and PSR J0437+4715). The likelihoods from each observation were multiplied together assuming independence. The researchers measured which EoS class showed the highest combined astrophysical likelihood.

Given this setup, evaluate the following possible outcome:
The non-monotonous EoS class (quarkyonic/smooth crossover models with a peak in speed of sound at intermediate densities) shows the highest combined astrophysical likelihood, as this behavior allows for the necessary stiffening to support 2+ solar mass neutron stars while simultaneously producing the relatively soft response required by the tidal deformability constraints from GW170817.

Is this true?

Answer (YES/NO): YES